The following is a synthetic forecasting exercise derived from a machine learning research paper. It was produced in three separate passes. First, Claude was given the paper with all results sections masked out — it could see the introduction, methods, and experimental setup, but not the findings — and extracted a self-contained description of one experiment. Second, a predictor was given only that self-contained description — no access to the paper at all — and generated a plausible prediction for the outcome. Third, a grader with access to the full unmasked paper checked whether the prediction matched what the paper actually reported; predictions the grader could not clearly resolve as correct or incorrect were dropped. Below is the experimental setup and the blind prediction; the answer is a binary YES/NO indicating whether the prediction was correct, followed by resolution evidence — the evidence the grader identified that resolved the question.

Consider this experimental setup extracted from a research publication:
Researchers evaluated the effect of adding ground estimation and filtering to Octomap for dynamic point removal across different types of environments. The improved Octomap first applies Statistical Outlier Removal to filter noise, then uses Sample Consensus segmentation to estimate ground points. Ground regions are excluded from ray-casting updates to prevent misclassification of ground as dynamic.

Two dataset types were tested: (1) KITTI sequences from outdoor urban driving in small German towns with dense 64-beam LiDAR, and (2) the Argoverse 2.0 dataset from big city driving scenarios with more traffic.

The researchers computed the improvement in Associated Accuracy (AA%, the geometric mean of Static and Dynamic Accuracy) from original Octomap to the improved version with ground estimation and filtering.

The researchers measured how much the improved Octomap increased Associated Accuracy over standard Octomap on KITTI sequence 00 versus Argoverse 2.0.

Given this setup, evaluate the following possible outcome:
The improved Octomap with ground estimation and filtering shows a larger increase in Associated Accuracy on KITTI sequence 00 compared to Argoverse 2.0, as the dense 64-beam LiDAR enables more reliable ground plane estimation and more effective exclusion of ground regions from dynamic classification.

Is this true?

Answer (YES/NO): YES